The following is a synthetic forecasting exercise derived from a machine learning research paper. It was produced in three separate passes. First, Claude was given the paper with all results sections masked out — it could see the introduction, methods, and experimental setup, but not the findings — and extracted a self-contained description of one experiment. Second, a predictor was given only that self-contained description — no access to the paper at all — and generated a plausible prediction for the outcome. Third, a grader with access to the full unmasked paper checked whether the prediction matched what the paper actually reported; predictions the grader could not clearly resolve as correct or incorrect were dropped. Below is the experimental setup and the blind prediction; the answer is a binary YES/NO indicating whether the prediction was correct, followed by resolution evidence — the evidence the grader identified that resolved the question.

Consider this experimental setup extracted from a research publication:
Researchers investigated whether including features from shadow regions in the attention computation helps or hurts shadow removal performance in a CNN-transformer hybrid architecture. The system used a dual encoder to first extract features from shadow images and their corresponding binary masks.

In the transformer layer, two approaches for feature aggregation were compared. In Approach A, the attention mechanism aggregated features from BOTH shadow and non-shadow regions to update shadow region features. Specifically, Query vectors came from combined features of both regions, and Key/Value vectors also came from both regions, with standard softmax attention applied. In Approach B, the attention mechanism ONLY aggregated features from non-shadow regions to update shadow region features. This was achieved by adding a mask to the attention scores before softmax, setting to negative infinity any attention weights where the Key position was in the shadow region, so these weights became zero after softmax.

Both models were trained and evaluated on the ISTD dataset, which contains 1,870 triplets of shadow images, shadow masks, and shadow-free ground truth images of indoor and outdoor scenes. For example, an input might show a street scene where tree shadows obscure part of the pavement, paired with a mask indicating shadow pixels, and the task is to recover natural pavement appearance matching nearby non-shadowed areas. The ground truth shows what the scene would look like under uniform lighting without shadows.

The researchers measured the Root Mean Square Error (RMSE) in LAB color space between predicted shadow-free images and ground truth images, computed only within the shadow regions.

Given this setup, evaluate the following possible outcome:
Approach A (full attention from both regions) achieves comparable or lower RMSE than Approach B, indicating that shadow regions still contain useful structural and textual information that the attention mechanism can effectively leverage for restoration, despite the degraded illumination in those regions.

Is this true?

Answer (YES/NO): NO